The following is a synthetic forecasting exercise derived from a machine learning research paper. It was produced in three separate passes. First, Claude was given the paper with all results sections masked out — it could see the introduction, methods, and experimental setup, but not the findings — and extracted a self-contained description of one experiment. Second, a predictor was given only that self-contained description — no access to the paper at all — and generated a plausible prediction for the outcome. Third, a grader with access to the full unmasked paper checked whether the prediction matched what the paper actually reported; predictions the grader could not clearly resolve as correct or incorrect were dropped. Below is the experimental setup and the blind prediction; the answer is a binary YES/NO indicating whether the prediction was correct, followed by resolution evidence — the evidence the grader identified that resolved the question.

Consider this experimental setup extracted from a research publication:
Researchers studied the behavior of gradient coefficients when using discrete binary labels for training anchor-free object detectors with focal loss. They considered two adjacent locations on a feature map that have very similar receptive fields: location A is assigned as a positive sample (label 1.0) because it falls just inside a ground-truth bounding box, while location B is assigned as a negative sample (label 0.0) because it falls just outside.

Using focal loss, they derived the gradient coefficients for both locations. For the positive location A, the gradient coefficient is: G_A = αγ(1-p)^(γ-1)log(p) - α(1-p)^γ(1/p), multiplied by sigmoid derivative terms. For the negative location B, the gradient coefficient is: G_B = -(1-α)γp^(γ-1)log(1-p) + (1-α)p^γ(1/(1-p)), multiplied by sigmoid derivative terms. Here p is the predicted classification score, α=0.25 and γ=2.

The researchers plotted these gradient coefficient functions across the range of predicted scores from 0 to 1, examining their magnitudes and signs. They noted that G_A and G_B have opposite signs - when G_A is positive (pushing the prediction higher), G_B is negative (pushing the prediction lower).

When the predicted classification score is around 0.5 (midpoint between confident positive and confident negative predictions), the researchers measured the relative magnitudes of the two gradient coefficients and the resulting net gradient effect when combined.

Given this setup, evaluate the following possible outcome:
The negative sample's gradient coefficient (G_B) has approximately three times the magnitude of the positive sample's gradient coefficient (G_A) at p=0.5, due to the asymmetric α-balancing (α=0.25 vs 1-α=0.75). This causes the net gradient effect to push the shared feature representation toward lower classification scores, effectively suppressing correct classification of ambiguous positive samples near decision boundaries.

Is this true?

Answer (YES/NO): NO